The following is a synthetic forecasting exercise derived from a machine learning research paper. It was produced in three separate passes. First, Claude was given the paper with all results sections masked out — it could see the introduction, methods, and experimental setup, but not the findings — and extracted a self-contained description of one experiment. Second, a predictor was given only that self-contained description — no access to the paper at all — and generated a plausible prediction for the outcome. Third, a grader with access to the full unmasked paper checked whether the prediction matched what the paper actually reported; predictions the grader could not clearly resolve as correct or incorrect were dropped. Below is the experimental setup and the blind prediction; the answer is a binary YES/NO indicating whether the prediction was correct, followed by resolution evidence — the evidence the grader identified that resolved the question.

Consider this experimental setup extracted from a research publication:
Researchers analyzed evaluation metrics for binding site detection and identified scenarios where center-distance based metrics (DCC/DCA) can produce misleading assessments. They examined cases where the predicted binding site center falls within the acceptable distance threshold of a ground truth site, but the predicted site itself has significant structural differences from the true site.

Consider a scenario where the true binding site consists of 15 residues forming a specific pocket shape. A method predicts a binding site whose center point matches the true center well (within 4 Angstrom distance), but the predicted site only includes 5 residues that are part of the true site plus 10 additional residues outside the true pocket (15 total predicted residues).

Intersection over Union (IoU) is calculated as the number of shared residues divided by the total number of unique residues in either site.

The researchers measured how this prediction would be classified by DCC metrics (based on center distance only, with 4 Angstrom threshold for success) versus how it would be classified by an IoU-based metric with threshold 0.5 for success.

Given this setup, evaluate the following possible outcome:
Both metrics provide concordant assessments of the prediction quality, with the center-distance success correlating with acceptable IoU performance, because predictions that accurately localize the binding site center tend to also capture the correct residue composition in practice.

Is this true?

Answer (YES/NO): NO